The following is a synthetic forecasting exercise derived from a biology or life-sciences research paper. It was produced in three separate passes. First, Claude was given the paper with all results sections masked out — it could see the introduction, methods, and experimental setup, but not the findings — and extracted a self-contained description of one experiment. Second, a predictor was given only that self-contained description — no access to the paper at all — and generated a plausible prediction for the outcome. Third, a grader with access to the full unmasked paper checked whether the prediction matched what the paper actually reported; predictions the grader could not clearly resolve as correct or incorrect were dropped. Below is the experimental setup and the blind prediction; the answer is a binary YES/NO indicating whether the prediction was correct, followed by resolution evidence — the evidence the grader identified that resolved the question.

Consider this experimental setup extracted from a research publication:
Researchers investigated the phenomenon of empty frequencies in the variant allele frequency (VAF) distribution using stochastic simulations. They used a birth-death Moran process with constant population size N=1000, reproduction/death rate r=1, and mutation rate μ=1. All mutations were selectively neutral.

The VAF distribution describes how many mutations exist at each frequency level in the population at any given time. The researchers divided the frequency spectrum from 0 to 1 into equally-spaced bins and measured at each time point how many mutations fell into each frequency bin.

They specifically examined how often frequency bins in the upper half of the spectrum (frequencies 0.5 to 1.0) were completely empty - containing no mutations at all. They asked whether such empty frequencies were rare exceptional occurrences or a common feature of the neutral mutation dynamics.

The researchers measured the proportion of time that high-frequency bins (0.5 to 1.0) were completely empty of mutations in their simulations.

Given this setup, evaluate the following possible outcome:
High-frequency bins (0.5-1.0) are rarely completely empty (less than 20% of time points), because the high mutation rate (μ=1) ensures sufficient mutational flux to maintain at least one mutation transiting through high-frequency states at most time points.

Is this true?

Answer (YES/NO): NO